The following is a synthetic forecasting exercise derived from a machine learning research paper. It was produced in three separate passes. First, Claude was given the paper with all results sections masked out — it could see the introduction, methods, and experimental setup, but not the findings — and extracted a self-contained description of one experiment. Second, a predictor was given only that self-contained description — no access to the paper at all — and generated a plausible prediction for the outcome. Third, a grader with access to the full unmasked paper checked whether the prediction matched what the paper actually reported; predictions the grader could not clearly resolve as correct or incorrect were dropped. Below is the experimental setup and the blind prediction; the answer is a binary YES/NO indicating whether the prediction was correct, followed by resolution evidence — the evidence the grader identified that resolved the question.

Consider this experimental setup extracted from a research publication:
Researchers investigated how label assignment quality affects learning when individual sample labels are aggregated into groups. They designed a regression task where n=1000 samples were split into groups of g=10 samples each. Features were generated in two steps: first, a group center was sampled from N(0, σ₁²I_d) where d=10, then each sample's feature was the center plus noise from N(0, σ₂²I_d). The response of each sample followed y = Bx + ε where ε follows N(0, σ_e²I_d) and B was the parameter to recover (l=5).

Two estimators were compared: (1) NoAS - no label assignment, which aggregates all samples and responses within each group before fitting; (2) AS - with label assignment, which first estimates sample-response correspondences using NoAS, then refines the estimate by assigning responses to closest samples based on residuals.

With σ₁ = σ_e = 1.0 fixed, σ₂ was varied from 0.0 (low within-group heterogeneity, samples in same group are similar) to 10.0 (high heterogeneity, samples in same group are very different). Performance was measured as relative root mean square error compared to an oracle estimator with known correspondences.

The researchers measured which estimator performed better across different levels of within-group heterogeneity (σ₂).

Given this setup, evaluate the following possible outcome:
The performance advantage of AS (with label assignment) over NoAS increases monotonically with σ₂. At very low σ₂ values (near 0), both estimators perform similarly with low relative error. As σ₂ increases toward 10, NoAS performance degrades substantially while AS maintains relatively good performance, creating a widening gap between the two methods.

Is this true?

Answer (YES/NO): NO